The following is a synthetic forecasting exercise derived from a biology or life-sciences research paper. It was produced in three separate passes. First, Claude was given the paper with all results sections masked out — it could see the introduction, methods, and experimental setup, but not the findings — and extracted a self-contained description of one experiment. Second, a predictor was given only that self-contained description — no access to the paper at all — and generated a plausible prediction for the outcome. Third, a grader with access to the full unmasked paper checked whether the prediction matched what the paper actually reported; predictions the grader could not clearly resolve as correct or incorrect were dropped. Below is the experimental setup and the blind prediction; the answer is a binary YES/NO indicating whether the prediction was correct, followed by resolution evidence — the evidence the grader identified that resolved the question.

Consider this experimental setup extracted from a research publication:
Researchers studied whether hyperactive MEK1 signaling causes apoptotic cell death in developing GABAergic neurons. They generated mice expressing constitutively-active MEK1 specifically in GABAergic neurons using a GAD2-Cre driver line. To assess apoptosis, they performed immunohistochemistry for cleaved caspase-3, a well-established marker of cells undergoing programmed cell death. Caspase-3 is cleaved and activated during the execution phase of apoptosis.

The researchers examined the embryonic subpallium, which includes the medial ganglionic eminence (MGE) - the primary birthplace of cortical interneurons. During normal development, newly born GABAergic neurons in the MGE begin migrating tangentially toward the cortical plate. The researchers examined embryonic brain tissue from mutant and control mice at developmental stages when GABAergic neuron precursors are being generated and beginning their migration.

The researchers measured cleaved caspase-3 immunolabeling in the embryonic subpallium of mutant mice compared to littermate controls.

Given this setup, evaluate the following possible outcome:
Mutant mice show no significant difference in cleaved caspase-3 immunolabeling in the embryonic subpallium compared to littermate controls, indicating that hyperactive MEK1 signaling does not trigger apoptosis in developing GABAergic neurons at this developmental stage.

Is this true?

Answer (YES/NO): NO